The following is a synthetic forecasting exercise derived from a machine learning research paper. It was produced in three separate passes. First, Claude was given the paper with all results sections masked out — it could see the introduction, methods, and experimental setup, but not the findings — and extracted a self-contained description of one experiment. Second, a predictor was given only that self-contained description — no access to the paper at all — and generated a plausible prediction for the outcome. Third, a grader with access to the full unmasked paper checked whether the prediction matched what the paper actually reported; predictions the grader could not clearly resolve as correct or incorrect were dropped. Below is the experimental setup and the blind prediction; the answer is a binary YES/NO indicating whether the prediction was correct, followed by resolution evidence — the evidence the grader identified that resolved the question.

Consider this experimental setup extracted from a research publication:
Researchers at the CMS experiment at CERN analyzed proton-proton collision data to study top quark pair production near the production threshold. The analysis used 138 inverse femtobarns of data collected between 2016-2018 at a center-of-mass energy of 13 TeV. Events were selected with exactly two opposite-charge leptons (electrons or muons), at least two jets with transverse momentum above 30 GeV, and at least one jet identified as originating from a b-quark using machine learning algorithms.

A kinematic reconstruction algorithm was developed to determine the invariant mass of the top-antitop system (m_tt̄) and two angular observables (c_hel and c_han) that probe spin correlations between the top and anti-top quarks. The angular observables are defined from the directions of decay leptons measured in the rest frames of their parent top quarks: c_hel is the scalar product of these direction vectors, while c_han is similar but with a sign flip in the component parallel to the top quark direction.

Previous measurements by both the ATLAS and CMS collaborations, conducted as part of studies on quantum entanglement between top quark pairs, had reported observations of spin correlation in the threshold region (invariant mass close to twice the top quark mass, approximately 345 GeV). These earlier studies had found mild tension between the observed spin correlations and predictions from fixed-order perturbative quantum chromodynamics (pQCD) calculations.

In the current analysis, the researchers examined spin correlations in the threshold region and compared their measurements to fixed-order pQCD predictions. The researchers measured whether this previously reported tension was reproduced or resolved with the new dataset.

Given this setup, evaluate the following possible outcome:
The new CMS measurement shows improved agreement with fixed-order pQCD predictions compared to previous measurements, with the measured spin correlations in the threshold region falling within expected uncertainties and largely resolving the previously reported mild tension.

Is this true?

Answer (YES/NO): NO